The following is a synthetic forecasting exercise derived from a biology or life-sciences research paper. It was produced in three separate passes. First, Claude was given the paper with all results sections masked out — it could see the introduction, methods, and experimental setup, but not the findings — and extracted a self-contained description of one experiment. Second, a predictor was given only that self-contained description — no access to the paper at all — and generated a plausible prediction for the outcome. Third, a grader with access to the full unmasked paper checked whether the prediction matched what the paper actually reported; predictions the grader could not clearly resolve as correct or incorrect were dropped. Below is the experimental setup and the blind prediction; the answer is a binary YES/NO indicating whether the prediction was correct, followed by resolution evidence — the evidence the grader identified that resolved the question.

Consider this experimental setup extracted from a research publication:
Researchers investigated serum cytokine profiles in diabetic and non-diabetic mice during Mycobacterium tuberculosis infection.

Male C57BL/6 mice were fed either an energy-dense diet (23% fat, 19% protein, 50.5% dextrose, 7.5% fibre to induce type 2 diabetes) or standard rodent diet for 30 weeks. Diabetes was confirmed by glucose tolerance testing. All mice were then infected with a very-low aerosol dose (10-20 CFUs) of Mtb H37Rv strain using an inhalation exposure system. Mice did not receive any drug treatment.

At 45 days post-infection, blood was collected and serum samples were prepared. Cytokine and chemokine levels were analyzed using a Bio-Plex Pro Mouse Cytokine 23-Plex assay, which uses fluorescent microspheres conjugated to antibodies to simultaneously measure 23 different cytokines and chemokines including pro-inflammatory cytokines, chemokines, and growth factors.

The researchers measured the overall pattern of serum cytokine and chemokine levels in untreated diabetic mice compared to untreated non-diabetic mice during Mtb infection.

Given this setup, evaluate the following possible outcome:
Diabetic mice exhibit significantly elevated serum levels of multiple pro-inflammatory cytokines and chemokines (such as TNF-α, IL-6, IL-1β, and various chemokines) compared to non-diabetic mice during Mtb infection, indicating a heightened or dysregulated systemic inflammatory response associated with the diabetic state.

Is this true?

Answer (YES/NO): NO